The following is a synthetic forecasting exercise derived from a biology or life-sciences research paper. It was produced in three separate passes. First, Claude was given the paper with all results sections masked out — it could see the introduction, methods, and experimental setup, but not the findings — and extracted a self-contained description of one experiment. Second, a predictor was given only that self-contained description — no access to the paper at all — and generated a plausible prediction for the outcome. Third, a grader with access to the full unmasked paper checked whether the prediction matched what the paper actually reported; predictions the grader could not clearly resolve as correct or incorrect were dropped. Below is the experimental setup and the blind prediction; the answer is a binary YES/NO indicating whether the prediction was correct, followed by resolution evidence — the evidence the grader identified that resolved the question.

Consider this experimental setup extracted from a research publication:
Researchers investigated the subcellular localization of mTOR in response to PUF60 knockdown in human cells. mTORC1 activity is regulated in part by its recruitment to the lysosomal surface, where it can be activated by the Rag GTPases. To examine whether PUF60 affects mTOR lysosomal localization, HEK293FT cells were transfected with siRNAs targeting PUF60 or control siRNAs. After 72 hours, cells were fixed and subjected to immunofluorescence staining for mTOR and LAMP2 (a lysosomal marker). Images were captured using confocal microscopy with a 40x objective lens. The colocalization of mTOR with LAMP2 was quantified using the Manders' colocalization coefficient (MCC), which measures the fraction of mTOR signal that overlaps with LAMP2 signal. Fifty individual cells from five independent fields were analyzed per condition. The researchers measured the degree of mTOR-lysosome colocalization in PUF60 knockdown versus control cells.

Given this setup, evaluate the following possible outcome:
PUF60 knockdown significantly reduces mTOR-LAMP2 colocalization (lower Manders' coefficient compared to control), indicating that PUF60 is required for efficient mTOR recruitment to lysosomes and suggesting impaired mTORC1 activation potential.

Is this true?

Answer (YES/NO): YES